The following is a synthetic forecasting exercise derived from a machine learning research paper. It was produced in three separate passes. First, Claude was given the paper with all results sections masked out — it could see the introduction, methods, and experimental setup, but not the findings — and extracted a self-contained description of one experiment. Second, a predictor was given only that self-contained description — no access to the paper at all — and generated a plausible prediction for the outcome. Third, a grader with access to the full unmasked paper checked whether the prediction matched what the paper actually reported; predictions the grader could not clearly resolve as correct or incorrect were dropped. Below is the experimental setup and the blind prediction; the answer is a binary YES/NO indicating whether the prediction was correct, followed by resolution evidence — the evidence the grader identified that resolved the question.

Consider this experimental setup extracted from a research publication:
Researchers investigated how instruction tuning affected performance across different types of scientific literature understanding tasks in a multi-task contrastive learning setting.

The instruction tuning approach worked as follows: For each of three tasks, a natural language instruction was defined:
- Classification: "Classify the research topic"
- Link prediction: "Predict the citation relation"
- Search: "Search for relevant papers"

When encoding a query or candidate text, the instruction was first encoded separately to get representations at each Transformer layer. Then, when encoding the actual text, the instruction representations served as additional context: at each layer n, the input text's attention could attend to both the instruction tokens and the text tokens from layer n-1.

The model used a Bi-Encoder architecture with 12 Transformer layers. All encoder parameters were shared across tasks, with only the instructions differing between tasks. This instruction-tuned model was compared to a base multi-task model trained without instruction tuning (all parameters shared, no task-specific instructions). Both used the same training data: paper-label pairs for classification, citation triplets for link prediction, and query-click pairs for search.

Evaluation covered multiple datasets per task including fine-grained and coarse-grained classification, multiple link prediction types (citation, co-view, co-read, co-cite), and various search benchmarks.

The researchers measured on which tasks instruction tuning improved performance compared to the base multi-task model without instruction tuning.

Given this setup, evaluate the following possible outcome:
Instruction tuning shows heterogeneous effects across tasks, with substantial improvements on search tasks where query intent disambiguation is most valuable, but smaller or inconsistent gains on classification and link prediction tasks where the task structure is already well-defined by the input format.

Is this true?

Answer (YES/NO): NO